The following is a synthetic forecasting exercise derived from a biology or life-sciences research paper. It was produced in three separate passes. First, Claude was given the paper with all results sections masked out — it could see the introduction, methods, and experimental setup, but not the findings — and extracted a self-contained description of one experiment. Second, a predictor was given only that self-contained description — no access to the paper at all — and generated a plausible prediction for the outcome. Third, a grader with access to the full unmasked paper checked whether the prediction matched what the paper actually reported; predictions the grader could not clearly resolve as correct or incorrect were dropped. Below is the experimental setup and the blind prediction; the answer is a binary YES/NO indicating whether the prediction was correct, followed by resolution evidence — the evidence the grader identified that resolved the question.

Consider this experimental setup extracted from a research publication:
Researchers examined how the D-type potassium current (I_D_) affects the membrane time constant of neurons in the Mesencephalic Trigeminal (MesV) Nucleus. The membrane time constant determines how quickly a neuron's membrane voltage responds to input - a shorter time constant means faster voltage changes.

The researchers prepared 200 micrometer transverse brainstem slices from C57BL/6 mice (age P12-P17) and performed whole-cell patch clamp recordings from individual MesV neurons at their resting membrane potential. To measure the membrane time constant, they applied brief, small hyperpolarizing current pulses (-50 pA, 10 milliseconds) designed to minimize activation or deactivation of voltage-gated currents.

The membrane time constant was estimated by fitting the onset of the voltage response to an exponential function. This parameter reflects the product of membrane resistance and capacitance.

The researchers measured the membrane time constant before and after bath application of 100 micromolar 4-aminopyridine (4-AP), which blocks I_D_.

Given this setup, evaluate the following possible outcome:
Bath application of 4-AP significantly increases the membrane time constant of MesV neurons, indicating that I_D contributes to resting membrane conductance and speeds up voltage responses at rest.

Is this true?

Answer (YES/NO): YES